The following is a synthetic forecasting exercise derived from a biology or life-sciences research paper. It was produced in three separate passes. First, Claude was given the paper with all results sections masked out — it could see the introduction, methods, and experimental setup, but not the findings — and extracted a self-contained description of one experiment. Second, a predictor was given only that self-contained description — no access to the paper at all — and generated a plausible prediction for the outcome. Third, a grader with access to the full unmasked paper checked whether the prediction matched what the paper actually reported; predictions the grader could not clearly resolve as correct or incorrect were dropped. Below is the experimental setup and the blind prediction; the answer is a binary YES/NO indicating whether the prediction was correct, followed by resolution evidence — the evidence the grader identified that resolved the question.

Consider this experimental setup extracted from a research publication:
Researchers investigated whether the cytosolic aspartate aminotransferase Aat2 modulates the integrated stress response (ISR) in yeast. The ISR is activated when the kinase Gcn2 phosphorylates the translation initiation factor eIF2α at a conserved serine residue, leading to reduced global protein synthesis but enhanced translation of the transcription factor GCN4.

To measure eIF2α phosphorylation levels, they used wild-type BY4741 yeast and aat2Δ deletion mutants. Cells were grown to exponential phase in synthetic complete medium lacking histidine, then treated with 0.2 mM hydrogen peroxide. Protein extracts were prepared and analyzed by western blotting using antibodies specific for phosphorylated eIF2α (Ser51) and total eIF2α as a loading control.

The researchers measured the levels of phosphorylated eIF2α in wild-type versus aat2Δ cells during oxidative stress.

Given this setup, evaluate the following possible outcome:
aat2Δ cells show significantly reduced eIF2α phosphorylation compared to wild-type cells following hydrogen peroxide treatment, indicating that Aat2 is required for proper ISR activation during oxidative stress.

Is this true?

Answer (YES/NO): NO